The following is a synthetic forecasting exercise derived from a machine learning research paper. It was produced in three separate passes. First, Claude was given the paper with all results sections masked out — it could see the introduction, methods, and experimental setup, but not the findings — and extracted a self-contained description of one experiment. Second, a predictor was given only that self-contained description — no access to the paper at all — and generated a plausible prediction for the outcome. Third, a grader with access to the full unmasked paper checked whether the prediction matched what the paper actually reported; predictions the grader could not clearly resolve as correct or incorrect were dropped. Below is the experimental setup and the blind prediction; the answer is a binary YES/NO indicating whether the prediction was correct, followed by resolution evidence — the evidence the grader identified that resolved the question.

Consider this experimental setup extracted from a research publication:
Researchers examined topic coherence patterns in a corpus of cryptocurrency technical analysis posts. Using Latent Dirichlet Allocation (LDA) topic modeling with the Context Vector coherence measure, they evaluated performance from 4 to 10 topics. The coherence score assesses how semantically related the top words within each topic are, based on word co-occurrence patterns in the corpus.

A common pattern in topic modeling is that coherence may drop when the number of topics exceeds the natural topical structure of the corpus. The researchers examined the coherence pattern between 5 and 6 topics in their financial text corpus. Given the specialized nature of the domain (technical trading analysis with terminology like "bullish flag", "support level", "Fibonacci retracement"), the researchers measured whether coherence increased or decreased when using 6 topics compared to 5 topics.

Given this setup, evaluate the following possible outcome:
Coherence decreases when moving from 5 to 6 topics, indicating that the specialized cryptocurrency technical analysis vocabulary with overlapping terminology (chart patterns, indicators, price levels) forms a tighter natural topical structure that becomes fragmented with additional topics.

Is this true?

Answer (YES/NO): NO